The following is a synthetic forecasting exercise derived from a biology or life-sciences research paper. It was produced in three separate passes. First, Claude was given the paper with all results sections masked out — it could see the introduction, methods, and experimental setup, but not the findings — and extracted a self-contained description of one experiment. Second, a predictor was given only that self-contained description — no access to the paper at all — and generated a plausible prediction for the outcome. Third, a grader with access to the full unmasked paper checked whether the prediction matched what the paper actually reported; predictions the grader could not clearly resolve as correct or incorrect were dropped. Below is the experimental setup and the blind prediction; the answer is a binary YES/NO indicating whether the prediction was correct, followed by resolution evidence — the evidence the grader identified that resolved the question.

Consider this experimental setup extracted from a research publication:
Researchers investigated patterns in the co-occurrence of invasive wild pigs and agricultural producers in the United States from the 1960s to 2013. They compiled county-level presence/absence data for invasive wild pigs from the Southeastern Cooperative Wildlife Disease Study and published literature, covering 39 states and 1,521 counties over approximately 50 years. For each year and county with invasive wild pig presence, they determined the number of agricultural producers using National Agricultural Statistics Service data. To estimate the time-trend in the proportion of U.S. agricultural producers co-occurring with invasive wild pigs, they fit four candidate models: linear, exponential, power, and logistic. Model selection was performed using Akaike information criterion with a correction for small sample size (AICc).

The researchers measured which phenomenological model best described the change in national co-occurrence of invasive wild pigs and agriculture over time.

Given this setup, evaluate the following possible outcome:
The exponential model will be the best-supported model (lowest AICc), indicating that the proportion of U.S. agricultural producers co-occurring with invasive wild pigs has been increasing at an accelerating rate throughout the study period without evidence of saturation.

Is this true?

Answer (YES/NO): NO